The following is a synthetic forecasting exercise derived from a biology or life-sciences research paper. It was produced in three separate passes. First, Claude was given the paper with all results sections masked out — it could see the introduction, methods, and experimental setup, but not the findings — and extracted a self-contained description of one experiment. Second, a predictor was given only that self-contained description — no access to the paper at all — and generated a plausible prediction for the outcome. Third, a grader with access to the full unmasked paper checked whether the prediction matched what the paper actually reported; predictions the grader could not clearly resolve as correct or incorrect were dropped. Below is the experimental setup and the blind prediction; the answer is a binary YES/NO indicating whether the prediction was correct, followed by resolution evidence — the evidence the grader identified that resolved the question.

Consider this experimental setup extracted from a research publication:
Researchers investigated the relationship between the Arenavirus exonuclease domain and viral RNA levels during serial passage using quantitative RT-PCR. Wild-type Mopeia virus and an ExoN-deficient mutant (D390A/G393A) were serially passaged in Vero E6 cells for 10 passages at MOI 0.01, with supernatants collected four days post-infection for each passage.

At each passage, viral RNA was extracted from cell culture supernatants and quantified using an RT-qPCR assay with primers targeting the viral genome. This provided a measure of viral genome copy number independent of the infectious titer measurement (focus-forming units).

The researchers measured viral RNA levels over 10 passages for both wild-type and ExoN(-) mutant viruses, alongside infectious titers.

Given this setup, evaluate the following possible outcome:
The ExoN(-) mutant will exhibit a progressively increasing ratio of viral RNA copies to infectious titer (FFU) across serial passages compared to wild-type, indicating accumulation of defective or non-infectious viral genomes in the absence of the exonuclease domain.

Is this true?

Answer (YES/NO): NO